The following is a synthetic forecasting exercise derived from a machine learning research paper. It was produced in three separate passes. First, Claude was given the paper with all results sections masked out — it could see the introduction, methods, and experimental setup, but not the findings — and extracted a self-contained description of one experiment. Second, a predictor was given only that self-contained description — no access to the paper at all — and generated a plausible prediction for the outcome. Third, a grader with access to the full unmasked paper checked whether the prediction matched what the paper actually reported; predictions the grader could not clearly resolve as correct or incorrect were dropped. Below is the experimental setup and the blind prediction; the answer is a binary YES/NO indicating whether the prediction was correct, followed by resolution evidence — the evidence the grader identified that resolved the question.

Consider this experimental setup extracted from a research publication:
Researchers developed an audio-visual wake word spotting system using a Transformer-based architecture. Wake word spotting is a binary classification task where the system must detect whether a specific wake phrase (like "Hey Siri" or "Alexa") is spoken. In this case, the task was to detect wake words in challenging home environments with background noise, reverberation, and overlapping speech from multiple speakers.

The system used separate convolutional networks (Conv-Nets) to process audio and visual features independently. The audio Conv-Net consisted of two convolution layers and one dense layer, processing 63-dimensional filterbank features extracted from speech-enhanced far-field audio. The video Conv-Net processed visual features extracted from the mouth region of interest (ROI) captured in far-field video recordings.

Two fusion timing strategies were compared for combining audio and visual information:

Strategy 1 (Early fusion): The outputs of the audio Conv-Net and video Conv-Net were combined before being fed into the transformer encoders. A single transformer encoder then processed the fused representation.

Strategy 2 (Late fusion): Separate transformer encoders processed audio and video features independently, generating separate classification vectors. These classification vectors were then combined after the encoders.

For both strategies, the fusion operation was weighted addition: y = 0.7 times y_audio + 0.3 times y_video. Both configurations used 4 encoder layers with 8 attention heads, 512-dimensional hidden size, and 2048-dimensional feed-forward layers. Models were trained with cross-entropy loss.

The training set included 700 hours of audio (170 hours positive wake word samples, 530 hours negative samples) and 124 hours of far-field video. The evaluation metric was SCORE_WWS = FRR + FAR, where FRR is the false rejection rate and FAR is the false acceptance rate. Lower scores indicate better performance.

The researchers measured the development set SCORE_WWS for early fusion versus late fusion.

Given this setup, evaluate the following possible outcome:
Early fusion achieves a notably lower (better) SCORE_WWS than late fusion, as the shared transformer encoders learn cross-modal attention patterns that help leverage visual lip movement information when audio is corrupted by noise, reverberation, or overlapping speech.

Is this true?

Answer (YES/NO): NO